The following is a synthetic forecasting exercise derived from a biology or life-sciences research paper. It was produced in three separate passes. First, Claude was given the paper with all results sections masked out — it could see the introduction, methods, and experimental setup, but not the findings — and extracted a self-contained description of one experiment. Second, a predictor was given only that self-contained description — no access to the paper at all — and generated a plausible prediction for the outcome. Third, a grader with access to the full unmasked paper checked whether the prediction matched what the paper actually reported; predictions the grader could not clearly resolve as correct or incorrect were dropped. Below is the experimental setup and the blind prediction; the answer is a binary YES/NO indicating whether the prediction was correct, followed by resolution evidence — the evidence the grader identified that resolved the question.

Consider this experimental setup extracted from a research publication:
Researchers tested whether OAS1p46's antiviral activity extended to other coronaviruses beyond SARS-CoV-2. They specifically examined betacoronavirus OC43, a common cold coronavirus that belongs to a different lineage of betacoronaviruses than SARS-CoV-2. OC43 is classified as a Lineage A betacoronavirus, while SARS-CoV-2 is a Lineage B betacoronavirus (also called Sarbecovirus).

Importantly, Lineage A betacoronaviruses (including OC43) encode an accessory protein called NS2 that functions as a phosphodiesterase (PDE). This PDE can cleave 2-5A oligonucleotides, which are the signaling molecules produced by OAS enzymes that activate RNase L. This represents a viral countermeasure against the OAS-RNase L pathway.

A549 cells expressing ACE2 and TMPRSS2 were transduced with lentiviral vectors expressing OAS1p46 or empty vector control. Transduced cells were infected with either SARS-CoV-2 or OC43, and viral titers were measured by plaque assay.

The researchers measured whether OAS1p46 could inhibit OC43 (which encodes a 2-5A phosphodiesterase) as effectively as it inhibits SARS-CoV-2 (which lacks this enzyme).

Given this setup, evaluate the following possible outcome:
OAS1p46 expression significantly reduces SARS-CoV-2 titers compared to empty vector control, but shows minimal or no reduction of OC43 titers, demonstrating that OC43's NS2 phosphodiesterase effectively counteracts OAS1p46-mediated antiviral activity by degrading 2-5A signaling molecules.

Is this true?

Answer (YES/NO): YES